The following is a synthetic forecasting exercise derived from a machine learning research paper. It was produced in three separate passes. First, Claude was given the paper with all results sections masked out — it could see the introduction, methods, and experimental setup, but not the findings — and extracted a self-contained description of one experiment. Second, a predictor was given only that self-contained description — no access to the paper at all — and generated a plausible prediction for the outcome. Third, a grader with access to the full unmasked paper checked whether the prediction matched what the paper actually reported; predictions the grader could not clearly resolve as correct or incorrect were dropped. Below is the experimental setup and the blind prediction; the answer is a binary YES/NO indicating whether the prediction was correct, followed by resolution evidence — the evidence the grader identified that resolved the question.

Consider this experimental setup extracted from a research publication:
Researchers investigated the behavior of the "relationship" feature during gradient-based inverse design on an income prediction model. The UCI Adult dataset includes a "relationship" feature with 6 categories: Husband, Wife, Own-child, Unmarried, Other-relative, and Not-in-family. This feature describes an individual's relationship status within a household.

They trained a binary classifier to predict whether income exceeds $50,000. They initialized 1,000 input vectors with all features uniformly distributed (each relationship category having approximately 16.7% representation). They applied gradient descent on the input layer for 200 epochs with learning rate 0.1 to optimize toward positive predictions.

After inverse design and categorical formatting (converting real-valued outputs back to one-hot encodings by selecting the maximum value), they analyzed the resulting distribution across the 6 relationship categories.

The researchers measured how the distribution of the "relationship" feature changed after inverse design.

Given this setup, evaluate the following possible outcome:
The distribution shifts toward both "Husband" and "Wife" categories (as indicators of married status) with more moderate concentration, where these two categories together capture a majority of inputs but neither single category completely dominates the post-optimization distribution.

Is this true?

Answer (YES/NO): NO